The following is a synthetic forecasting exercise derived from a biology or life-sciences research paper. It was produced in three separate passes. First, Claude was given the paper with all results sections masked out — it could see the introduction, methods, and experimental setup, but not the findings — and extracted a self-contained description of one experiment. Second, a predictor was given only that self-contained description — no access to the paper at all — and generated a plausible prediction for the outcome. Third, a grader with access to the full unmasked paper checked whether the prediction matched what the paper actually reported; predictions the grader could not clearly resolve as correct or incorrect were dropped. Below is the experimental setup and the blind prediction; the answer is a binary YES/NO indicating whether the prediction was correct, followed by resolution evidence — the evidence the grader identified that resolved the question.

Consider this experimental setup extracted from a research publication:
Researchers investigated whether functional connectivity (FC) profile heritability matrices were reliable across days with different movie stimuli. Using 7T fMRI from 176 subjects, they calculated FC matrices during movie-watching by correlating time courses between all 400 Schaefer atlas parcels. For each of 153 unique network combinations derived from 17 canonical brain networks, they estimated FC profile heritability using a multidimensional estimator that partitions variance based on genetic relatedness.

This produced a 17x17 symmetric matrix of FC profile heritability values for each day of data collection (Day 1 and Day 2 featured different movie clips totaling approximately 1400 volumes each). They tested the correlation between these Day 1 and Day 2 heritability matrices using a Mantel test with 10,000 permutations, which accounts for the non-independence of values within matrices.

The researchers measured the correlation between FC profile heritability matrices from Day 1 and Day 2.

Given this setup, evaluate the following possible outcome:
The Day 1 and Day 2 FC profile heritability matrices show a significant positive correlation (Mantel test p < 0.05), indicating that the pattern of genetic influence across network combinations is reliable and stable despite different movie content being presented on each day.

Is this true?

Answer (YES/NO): YES